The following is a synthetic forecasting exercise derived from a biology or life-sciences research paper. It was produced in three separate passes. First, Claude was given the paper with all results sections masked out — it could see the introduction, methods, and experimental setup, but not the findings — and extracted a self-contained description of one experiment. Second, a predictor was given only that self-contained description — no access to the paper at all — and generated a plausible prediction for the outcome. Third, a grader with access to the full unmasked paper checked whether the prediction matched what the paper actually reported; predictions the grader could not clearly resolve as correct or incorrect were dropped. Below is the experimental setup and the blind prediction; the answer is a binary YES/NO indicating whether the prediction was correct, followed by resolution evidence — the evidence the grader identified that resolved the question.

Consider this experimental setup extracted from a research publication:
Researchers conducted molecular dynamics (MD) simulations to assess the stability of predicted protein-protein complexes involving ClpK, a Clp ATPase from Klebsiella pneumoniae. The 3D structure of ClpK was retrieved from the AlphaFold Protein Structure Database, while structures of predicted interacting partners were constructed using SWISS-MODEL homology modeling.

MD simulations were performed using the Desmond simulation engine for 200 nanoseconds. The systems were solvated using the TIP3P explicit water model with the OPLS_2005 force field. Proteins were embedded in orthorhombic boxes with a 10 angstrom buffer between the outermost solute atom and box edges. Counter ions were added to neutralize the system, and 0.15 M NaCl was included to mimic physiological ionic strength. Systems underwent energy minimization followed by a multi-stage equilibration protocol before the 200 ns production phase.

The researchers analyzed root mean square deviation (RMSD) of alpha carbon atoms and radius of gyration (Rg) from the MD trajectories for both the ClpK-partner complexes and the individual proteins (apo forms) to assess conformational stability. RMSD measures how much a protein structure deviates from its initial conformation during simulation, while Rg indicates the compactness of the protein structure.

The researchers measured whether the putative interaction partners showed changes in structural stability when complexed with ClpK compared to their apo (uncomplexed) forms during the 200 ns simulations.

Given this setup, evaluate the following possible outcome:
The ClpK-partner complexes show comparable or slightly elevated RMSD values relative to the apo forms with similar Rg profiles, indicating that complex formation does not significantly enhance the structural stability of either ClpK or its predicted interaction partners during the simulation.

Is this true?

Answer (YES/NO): NO